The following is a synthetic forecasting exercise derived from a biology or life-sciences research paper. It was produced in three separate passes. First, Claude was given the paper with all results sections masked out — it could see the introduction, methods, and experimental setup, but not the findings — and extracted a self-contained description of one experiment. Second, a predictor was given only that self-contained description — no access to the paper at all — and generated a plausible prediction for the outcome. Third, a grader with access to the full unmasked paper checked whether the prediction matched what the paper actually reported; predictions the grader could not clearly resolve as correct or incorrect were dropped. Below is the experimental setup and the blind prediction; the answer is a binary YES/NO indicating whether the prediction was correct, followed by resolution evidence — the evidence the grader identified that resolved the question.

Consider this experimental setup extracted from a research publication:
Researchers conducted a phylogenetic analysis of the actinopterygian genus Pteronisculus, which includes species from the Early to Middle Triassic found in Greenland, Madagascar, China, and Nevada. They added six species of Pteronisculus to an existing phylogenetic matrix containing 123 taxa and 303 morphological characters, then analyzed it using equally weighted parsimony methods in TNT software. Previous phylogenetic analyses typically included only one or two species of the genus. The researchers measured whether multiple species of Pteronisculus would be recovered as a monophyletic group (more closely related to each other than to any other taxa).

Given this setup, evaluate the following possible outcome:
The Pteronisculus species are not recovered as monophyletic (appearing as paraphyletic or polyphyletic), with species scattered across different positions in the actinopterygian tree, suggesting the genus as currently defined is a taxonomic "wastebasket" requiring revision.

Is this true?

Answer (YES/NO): NO